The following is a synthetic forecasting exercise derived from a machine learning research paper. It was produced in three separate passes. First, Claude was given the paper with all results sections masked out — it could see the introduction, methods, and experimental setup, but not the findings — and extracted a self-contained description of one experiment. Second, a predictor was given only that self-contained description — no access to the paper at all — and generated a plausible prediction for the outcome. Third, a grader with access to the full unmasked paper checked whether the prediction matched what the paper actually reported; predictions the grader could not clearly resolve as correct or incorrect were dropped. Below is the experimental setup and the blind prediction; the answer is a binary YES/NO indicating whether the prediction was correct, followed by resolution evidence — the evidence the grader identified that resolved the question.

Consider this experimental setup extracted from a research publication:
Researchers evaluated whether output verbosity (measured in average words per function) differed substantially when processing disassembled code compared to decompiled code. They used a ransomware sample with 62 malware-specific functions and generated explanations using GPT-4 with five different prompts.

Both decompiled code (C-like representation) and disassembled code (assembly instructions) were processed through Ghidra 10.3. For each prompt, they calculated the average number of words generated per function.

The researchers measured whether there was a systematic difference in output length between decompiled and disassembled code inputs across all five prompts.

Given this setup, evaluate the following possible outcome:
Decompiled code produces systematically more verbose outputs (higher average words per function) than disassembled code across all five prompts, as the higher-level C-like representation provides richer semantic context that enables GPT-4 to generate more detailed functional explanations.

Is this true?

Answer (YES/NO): NO